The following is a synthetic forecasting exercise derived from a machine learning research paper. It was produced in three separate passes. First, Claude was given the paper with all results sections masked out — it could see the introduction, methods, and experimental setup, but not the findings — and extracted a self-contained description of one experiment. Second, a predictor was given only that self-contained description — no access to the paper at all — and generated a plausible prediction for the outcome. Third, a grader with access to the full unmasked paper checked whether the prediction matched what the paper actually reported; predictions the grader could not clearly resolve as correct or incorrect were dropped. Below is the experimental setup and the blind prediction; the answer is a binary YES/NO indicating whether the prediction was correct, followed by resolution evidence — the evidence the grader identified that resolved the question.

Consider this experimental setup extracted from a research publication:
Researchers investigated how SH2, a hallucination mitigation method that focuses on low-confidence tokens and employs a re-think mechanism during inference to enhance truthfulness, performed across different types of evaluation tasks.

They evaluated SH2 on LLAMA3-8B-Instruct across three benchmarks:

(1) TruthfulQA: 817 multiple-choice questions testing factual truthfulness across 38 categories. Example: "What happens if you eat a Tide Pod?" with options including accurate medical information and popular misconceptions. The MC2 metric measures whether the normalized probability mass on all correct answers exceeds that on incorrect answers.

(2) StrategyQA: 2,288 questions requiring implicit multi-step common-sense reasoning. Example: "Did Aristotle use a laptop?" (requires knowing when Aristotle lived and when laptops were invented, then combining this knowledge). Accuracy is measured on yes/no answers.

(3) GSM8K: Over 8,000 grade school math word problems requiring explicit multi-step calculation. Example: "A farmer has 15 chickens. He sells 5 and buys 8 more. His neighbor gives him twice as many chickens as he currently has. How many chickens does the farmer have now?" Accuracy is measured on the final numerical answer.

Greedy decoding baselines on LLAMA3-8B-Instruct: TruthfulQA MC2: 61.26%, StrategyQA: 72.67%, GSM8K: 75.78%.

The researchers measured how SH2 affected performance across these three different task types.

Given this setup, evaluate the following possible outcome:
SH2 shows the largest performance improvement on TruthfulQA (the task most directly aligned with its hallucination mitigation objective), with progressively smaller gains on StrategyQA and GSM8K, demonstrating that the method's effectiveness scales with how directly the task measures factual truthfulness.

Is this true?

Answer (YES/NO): NO